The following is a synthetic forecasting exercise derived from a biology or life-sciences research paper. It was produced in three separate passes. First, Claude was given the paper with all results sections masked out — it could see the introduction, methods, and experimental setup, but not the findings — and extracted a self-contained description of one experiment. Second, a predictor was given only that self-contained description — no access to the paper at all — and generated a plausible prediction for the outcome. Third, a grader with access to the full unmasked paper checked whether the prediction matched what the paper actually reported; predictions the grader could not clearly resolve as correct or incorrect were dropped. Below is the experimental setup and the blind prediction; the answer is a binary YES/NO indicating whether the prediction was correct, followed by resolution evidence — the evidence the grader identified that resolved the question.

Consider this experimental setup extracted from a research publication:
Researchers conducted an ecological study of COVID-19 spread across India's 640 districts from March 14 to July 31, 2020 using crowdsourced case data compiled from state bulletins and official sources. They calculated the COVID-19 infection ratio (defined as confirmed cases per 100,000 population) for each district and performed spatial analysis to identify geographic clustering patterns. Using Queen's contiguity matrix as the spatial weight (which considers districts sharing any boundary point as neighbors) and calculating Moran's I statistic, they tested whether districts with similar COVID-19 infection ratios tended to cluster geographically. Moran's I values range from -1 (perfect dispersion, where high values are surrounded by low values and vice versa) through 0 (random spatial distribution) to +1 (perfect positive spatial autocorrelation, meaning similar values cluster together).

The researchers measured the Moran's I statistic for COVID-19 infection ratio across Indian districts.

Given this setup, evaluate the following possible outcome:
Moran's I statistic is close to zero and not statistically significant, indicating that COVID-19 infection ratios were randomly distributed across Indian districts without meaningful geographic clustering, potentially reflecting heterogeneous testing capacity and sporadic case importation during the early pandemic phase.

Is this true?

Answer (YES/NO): NO